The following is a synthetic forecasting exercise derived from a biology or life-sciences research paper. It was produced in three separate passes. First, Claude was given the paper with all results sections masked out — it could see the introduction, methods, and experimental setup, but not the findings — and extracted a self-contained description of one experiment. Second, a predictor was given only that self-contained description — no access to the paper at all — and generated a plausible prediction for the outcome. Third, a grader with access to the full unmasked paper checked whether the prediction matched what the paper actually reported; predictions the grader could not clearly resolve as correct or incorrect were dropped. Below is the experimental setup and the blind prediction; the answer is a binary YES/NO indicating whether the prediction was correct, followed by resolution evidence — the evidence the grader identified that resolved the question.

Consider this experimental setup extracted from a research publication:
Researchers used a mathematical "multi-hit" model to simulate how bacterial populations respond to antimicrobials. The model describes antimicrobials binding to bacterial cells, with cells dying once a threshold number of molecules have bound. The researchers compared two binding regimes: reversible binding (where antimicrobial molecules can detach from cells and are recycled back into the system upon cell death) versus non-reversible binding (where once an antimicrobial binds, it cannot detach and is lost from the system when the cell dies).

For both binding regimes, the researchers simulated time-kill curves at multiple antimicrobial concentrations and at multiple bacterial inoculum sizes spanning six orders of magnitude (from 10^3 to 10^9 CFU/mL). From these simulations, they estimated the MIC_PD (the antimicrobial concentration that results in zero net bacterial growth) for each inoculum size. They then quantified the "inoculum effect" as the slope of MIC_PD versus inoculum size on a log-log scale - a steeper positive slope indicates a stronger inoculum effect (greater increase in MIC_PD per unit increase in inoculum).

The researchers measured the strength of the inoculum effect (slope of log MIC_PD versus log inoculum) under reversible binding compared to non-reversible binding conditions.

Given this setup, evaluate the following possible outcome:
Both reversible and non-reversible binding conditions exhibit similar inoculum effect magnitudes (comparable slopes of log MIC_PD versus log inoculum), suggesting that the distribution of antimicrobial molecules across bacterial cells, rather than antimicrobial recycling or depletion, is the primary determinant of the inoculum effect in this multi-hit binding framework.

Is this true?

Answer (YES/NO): NO